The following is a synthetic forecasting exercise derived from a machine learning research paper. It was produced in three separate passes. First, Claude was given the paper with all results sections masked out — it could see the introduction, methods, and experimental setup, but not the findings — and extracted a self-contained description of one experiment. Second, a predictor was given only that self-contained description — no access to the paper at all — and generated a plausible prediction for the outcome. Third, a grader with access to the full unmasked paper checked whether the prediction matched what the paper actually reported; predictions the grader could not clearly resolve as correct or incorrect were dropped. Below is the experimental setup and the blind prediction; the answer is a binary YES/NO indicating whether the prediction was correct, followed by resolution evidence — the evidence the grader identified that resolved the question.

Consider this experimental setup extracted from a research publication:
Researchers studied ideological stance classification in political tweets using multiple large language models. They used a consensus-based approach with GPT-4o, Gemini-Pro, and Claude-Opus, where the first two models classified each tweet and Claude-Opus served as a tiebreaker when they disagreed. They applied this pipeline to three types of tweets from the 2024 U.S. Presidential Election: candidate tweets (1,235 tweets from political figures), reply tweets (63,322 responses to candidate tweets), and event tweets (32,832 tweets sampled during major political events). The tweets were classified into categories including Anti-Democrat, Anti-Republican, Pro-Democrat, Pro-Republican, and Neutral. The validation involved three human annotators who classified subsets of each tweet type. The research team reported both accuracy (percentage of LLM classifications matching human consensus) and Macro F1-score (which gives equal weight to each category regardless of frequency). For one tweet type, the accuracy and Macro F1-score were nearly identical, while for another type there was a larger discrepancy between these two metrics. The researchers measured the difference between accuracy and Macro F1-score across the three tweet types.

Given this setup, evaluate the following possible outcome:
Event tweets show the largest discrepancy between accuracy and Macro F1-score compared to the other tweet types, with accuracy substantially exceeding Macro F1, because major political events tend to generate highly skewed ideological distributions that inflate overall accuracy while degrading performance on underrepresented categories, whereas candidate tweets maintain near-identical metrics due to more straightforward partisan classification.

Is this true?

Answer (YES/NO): NO